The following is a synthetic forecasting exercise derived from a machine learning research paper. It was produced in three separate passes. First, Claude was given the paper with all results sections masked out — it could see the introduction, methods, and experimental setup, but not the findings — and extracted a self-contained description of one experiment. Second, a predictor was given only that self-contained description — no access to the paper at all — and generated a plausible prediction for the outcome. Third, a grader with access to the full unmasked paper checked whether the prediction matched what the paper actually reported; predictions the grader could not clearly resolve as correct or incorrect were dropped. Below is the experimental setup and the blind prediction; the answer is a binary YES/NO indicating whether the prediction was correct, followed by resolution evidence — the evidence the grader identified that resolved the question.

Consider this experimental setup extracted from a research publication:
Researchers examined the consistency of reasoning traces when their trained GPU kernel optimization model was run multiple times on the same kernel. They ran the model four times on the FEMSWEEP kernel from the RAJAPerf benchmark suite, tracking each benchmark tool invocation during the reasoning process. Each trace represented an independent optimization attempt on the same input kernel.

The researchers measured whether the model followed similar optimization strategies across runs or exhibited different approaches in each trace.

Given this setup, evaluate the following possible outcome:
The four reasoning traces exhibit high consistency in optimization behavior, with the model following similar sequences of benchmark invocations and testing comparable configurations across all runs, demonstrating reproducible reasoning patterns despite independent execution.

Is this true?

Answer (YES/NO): NO